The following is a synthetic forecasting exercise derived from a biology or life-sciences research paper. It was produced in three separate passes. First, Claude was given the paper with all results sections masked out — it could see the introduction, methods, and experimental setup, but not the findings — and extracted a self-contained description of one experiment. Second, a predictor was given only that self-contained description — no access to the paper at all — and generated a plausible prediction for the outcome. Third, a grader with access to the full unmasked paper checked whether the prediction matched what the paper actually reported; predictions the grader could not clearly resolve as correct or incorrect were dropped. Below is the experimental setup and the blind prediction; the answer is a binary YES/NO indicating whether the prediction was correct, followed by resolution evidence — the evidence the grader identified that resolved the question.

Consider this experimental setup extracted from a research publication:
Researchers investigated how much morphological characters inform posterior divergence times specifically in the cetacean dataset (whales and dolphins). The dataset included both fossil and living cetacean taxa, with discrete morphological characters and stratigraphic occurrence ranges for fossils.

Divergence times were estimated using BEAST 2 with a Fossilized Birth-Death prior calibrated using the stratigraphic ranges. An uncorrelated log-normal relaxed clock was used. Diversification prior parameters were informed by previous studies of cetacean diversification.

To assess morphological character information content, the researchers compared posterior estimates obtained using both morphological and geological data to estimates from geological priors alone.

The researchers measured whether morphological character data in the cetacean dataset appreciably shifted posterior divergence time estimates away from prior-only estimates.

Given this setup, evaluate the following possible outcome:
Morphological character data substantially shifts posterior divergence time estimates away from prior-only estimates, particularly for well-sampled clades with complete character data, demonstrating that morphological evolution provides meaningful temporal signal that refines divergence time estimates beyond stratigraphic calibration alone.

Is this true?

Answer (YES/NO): YES